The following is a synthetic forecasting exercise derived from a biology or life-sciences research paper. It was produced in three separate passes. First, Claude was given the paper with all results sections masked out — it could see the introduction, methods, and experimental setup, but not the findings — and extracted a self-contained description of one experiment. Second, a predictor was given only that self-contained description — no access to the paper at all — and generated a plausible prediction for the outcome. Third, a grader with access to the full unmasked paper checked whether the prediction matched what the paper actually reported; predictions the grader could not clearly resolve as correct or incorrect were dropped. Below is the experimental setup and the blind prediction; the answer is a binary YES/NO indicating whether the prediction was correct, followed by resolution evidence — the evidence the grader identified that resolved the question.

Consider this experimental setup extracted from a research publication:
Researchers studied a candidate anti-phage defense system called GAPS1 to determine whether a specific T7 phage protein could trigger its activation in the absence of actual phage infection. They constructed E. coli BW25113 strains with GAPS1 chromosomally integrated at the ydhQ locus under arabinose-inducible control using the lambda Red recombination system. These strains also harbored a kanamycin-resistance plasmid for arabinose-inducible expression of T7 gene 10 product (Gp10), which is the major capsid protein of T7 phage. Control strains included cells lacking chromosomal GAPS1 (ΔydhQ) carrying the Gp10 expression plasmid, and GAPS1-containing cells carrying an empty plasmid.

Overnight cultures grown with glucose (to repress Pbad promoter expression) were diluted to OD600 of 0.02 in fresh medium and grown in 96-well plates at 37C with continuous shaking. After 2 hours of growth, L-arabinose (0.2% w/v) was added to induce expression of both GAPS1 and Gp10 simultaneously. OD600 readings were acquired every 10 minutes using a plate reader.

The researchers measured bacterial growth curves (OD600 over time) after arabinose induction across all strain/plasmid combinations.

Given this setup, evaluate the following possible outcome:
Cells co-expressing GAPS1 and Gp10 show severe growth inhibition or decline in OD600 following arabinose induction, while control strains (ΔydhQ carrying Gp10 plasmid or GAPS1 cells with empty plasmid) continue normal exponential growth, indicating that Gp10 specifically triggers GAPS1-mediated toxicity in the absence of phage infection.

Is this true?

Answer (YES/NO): YES